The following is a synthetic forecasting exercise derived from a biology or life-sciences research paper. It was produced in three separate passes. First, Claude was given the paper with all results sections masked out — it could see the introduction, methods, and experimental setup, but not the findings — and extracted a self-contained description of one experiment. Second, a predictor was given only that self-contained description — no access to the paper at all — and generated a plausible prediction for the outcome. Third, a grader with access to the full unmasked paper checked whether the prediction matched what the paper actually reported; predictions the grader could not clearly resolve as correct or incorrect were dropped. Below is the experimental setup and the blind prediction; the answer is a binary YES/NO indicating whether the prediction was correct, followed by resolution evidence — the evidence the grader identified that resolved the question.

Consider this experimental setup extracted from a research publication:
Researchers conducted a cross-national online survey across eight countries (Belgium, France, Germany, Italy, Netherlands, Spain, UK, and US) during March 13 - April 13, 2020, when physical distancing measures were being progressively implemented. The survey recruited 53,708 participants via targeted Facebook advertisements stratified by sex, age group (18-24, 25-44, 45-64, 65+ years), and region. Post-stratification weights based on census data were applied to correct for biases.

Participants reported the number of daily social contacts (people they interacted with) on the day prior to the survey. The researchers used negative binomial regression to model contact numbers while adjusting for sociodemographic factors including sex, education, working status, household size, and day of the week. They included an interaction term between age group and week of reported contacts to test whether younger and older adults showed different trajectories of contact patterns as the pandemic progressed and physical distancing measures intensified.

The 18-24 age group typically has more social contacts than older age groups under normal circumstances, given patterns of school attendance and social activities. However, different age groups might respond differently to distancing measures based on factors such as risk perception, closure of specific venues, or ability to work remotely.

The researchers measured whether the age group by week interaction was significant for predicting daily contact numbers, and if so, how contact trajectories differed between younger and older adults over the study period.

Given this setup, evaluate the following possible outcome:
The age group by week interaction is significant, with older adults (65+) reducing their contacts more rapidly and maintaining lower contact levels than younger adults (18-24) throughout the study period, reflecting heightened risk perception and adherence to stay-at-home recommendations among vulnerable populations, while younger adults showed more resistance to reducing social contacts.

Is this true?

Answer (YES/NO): NO